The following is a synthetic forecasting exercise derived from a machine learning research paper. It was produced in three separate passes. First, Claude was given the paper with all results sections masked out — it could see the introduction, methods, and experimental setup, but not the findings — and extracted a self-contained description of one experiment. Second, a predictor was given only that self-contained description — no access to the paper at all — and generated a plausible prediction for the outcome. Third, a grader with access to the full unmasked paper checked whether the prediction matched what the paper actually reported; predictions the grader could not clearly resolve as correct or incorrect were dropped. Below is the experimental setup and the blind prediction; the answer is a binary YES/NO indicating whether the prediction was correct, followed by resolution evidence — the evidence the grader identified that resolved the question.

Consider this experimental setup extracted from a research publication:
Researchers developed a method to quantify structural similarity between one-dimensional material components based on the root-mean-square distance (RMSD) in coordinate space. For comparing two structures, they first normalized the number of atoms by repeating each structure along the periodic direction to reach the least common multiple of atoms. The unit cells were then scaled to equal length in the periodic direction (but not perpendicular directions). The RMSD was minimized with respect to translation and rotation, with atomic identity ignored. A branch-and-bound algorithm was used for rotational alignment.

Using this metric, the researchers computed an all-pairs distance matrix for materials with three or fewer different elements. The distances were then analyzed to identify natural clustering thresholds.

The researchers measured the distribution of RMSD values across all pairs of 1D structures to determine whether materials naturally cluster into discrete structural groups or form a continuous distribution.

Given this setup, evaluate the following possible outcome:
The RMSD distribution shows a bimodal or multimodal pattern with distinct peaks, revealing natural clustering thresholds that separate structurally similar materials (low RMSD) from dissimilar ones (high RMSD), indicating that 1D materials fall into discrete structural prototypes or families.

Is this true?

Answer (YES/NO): YES